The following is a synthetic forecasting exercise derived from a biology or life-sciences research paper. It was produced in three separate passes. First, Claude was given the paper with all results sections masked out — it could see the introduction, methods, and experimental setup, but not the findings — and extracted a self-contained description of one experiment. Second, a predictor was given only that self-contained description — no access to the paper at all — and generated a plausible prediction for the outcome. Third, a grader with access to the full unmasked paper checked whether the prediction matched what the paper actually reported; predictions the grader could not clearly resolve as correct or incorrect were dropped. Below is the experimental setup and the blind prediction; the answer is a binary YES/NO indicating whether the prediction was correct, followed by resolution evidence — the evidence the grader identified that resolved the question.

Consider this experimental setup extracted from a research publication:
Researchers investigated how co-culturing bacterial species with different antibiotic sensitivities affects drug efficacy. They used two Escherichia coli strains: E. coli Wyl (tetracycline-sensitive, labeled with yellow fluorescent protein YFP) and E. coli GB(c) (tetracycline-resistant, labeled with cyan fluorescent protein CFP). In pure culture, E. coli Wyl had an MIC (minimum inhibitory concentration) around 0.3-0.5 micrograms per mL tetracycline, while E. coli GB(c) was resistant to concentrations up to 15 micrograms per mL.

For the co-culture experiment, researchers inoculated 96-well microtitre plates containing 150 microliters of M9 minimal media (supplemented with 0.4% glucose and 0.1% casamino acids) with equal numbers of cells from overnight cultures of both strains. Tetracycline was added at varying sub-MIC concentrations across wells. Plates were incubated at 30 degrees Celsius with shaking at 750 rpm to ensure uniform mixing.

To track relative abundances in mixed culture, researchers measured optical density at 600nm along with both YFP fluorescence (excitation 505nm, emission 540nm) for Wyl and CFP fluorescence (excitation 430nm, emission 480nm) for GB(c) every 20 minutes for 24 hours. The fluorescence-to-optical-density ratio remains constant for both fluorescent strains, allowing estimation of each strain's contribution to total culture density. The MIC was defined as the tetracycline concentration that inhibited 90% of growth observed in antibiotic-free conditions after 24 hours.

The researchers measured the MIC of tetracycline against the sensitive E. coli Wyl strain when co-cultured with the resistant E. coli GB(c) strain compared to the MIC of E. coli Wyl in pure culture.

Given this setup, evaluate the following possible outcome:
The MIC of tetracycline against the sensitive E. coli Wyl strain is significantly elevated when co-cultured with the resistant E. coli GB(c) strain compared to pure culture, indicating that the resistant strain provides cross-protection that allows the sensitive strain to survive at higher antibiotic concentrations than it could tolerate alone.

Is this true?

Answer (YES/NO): NO